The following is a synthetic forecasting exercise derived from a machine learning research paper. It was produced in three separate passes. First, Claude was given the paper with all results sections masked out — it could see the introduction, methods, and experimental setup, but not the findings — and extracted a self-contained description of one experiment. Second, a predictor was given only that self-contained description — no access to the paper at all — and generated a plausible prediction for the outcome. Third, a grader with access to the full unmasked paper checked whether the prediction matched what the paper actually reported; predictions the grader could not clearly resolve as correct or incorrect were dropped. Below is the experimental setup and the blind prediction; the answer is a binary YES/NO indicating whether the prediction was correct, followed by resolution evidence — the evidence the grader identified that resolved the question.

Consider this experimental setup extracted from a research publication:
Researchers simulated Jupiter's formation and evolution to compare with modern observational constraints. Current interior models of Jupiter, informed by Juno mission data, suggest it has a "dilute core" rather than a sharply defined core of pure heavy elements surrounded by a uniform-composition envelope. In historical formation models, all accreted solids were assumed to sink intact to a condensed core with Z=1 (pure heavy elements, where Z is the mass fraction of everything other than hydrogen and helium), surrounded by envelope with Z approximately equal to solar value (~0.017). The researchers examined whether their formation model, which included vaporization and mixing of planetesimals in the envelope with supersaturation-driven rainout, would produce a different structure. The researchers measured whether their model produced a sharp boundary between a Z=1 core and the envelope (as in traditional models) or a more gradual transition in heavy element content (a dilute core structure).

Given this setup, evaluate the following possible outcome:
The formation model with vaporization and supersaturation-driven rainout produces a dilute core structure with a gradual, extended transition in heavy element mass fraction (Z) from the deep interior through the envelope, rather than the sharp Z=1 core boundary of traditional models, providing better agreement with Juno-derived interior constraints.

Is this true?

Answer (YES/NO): NO